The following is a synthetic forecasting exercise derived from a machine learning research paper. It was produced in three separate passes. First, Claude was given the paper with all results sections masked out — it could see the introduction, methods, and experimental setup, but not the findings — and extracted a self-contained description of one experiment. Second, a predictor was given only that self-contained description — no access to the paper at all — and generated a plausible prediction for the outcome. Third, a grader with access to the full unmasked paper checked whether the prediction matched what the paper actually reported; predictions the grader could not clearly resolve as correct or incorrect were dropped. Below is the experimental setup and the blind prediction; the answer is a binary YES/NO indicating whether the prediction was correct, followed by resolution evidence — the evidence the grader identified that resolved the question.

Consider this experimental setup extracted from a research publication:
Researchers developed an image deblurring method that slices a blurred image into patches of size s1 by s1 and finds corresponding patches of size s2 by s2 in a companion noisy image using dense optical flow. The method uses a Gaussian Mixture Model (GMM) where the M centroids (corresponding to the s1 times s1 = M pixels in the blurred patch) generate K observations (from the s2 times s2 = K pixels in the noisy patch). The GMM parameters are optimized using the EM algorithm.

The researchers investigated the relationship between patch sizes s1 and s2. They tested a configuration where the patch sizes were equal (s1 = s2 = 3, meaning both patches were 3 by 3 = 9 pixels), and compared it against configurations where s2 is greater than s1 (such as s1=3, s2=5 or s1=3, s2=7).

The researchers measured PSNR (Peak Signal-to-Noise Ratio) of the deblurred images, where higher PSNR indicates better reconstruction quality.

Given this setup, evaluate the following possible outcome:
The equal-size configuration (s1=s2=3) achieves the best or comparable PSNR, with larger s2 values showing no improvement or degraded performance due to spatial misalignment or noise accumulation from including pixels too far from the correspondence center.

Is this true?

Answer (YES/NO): NO